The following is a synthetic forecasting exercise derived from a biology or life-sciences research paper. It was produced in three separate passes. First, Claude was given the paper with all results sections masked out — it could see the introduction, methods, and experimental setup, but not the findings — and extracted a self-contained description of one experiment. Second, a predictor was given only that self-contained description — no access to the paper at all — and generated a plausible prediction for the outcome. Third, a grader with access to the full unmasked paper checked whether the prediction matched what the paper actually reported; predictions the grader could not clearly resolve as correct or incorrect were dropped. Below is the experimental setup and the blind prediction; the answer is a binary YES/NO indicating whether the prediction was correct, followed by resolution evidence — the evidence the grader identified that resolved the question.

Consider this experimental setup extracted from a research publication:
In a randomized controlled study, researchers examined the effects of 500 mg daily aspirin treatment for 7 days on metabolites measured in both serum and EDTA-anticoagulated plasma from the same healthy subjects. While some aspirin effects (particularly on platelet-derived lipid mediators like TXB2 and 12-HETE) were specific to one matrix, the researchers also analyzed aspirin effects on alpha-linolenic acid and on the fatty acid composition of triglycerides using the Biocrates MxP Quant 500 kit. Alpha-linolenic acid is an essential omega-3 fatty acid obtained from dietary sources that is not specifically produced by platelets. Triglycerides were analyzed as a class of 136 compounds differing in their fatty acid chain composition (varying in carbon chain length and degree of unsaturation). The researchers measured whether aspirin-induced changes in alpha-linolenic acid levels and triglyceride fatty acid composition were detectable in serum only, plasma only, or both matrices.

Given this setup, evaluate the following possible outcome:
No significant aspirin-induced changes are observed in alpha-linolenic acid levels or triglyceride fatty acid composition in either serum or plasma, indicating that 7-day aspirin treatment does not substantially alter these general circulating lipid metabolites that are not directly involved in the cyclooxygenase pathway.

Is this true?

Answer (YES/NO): NO